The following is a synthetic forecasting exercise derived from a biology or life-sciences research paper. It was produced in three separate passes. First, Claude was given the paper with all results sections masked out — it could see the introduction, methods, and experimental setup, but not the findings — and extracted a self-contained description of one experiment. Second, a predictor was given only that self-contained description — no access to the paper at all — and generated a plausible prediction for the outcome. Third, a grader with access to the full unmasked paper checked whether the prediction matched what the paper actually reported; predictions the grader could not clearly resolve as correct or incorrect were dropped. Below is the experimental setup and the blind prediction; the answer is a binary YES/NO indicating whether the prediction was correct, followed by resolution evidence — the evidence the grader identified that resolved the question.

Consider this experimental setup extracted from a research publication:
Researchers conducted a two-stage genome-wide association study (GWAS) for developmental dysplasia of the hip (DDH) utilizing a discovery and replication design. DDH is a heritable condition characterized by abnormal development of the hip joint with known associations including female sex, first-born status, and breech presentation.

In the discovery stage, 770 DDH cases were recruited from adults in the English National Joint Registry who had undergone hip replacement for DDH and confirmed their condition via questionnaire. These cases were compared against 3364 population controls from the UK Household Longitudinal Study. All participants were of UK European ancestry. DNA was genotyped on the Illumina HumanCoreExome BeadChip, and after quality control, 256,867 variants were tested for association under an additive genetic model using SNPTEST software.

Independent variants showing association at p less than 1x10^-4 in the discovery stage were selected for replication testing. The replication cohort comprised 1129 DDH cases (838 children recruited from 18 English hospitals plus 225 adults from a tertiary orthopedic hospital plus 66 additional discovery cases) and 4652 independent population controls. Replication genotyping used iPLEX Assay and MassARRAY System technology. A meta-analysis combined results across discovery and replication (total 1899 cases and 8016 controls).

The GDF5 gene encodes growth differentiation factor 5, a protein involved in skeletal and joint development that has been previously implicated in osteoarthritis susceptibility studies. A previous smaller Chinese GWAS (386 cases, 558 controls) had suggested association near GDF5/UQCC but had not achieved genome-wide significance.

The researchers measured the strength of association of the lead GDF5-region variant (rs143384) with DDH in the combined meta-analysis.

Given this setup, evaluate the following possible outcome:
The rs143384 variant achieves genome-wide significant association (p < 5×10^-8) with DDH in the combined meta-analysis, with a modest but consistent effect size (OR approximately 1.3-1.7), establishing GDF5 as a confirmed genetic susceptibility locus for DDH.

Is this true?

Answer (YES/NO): YES